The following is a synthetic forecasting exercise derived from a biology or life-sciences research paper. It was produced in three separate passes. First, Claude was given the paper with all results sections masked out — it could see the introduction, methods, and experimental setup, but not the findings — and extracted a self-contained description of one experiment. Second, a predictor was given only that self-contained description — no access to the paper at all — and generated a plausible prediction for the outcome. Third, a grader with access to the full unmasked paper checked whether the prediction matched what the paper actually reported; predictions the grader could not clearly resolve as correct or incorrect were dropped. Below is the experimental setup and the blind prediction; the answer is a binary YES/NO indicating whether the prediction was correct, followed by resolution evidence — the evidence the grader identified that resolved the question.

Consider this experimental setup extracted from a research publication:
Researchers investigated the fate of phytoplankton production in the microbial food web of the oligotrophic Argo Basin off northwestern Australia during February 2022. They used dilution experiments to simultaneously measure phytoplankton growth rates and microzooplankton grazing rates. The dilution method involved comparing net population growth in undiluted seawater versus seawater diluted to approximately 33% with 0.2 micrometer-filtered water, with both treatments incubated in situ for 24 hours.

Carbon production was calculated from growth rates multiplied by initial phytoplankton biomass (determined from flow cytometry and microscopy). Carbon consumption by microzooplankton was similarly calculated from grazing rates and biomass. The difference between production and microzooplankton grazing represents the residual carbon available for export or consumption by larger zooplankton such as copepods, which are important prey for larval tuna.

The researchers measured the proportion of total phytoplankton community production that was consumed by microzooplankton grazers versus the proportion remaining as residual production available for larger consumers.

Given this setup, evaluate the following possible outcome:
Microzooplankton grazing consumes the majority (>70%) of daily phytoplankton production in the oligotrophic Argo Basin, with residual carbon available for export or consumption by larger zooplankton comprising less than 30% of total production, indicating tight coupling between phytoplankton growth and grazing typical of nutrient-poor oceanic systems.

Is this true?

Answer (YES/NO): YES